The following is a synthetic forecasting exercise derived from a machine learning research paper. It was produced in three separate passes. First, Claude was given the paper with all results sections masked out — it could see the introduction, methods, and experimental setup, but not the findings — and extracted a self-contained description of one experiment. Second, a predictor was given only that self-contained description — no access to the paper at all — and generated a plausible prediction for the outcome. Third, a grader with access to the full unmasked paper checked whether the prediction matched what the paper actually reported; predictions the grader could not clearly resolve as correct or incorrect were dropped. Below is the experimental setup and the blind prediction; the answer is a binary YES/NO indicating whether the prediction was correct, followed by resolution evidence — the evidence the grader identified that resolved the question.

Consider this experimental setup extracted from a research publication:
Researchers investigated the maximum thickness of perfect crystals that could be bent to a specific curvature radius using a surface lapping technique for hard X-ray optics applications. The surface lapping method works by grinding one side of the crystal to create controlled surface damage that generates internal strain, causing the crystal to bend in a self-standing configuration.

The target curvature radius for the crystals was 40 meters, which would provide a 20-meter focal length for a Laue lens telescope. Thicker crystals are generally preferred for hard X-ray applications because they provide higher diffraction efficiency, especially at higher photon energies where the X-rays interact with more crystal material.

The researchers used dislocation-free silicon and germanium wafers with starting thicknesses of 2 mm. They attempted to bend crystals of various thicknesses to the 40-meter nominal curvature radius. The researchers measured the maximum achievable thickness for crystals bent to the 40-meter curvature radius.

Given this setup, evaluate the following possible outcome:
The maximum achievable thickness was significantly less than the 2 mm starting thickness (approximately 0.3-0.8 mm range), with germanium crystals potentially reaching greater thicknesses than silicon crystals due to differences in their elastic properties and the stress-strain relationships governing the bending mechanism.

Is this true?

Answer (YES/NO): NO